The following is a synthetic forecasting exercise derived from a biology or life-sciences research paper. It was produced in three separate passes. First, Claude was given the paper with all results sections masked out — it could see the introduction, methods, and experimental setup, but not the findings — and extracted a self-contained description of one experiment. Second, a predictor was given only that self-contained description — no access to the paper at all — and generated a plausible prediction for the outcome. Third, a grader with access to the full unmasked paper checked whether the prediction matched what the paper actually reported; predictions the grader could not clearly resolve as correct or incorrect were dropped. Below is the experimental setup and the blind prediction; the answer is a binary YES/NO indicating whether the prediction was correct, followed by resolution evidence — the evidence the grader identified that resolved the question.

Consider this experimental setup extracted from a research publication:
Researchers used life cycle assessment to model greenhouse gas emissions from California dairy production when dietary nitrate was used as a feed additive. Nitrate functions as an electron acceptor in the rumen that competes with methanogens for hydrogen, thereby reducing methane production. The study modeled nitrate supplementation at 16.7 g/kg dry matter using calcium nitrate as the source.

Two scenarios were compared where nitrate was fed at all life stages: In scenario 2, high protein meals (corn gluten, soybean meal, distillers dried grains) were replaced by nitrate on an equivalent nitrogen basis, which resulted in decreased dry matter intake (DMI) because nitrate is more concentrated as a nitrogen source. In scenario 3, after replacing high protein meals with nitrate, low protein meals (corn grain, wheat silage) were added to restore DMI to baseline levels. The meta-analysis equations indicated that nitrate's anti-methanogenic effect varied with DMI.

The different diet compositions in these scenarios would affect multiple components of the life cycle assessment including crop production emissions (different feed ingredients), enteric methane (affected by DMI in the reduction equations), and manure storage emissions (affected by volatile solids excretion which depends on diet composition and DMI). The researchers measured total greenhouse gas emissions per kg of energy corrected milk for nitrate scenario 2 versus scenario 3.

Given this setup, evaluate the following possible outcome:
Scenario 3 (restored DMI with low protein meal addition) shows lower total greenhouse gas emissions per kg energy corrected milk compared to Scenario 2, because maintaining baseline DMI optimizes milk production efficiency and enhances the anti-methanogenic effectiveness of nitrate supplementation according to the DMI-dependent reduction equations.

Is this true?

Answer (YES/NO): NO